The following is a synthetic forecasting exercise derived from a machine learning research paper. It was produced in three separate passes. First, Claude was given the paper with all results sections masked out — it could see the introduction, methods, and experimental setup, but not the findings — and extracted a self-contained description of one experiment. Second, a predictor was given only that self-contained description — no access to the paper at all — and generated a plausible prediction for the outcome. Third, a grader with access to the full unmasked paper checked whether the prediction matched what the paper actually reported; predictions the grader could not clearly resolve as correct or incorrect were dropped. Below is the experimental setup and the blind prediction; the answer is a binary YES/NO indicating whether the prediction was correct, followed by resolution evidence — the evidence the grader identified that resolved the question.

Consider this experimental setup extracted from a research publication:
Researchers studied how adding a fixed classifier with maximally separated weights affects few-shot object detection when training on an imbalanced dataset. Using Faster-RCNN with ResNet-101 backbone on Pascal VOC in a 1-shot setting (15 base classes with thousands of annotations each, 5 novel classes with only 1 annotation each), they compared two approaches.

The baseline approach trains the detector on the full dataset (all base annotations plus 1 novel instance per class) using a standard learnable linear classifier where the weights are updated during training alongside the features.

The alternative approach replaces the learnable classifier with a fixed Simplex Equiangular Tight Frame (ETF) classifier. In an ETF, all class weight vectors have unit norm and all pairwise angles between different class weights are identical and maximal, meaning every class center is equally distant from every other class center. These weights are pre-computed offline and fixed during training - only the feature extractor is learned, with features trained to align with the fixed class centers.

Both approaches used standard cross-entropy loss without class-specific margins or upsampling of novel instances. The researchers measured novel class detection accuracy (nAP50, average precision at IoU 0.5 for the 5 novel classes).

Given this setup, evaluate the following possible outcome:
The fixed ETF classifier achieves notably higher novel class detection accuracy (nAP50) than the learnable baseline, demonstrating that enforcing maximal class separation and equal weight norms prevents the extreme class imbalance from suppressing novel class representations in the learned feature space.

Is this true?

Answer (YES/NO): NO